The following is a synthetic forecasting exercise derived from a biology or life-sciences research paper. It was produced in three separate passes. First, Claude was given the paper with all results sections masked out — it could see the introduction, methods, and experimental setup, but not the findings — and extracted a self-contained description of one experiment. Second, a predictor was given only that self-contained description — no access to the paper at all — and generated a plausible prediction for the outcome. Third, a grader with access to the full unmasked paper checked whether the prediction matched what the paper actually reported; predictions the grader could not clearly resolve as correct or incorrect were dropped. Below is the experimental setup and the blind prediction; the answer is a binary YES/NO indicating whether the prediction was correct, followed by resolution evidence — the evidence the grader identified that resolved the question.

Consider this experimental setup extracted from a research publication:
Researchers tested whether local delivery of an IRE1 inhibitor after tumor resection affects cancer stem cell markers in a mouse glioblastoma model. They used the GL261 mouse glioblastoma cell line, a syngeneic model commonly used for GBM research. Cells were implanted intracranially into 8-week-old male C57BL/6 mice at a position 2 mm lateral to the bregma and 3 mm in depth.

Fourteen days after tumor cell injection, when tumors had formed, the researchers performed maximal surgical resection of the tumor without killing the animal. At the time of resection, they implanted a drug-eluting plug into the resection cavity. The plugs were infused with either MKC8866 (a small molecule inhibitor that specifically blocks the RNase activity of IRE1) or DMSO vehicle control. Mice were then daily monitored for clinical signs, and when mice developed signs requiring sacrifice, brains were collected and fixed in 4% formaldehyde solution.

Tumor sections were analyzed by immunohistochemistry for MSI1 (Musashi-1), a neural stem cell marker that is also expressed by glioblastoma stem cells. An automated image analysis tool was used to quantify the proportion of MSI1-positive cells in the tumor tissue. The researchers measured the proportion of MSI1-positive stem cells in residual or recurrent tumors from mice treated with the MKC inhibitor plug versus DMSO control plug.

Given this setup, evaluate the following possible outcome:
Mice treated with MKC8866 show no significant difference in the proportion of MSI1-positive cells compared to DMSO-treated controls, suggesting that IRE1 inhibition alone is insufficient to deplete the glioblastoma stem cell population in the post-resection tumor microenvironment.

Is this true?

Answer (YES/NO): NO